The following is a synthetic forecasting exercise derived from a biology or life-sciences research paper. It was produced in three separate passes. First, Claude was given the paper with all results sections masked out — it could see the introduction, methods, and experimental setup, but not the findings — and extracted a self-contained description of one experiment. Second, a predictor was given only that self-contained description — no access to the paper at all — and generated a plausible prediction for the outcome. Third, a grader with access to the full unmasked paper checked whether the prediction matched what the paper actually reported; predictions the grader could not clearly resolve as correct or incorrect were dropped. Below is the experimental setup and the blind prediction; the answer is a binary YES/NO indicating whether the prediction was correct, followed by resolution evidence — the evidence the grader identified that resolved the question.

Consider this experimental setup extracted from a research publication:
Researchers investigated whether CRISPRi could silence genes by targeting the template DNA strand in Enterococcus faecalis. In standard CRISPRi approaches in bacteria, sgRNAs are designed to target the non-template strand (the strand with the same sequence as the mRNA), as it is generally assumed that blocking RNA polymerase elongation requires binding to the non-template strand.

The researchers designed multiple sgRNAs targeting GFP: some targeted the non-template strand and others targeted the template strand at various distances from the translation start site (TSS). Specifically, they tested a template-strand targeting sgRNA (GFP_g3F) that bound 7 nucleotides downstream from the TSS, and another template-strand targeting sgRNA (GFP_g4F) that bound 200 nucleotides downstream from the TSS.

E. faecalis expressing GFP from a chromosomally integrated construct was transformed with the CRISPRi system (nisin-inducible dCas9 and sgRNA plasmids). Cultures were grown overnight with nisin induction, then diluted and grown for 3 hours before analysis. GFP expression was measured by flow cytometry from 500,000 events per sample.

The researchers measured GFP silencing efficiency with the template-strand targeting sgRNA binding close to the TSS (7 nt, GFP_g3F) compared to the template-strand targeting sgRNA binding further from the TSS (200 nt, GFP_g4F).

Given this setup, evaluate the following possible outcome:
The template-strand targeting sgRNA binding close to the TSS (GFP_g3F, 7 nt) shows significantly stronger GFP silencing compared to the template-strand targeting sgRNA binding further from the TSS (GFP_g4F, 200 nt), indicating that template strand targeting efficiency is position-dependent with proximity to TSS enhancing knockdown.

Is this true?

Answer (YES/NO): YES